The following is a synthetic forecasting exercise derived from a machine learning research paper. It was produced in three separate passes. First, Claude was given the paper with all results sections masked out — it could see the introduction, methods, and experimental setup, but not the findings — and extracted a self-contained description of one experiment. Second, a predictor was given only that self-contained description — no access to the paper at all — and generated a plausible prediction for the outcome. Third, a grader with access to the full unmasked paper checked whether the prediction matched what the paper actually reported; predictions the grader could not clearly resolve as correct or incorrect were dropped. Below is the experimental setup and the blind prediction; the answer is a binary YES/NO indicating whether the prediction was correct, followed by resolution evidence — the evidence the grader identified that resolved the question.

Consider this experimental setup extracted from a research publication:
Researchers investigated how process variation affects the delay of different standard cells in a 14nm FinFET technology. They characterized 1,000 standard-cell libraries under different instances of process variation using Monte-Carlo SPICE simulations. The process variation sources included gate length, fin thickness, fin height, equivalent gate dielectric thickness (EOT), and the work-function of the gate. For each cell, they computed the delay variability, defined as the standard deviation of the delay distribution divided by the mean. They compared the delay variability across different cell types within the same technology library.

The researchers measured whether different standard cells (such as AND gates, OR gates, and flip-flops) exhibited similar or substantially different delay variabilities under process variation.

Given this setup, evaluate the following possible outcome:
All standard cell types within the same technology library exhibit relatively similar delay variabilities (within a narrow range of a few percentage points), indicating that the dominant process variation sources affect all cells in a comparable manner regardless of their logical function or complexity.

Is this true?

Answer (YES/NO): NO